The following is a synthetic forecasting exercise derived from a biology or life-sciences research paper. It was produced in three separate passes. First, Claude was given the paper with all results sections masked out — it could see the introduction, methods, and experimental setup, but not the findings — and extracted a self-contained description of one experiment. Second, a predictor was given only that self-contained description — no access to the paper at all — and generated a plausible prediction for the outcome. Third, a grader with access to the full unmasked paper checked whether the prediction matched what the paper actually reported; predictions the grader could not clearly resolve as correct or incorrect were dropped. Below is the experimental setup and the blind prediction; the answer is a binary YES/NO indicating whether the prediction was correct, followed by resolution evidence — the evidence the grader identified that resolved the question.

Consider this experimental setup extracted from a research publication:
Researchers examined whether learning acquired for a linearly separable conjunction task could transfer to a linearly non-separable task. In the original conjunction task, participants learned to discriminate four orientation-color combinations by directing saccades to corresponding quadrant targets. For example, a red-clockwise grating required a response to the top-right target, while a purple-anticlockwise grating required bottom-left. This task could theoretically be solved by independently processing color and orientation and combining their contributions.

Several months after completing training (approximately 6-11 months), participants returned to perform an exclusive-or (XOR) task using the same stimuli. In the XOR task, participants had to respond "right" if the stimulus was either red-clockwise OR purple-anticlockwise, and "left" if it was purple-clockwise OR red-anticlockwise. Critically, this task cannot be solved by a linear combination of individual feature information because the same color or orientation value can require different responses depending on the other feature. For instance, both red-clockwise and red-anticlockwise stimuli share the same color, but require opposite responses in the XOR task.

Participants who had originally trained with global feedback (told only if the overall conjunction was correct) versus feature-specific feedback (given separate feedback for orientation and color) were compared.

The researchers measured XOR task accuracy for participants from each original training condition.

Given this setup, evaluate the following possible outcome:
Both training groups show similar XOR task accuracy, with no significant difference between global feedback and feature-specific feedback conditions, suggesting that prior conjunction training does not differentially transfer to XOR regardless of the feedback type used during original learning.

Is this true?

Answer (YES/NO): NO